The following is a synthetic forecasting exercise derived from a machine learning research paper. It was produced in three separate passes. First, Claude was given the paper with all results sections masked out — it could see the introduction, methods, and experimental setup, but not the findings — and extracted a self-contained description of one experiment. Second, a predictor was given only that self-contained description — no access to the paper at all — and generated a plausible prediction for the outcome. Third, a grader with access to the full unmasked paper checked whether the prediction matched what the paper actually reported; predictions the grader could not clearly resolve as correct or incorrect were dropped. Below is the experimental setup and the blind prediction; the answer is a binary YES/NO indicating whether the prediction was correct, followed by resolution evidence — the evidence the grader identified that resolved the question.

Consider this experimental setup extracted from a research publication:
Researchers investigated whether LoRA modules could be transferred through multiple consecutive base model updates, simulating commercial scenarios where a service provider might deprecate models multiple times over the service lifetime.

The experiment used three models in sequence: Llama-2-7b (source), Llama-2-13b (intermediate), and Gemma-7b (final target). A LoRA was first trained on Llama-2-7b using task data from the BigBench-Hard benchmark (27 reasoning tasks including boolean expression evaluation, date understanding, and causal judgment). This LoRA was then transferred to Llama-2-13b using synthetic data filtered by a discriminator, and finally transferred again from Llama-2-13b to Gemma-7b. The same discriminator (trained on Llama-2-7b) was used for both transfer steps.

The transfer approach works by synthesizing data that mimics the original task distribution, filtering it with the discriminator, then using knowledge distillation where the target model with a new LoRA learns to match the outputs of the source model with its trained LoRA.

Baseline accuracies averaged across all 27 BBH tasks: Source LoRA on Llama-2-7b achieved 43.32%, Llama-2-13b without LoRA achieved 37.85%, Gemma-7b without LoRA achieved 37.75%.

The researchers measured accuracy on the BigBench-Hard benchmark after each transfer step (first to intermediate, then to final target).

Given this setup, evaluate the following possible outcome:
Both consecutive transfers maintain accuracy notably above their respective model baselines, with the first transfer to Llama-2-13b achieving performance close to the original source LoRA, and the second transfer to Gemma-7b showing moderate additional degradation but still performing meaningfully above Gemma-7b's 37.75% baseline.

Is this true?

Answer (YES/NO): NO